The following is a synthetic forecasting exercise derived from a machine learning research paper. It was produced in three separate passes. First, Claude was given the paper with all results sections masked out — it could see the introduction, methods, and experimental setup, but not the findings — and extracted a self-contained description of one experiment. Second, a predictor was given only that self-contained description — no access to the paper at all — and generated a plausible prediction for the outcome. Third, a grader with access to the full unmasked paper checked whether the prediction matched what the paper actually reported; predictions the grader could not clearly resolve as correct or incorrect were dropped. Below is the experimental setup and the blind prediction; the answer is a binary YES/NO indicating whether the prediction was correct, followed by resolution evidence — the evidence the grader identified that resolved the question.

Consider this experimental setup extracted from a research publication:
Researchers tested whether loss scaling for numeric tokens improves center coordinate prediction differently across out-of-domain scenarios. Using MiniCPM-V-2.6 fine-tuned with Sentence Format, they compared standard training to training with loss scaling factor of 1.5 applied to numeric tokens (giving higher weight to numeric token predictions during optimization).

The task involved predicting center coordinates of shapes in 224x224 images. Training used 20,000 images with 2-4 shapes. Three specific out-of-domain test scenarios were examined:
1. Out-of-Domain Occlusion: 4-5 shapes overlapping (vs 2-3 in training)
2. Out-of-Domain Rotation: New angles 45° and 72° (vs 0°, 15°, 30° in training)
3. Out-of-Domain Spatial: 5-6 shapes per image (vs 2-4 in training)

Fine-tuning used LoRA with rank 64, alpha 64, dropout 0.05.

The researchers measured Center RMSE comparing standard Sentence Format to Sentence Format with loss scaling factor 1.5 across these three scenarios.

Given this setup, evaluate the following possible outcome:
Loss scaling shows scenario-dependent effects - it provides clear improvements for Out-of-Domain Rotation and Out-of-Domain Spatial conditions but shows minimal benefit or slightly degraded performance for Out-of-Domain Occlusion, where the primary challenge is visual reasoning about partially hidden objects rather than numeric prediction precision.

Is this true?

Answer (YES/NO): NO